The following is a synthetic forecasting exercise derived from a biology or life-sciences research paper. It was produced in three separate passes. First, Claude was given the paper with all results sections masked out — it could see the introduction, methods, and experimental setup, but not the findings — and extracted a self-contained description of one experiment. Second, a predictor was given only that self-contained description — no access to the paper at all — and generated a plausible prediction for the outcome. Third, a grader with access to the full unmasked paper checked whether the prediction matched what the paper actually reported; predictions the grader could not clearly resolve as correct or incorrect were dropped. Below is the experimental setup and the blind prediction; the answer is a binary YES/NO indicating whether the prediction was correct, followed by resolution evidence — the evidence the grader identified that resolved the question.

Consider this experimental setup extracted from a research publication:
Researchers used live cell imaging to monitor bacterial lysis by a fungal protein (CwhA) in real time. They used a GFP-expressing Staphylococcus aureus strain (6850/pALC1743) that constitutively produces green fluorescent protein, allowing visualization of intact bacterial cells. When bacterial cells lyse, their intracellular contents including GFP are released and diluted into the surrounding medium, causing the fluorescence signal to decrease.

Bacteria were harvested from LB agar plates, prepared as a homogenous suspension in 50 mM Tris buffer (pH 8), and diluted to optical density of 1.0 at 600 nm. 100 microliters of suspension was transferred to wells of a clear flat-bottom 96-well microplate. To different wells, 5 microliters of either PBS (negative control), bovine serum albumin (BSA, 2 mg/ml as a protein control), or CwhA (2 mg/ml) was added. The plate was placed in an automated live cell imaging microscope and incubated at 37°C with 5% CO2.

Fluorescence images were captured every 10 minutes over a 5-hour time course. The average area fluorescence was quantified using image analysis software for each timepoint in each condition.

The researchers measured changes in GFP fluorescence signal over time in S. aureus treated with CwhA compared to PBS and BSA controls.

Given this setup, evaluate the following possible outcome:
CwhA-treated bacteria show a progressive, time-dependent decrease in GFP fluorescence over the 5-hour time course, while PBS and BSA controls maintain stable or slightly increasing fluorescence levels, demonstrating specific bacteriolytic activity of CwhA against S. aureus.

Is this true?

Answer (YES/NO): YES